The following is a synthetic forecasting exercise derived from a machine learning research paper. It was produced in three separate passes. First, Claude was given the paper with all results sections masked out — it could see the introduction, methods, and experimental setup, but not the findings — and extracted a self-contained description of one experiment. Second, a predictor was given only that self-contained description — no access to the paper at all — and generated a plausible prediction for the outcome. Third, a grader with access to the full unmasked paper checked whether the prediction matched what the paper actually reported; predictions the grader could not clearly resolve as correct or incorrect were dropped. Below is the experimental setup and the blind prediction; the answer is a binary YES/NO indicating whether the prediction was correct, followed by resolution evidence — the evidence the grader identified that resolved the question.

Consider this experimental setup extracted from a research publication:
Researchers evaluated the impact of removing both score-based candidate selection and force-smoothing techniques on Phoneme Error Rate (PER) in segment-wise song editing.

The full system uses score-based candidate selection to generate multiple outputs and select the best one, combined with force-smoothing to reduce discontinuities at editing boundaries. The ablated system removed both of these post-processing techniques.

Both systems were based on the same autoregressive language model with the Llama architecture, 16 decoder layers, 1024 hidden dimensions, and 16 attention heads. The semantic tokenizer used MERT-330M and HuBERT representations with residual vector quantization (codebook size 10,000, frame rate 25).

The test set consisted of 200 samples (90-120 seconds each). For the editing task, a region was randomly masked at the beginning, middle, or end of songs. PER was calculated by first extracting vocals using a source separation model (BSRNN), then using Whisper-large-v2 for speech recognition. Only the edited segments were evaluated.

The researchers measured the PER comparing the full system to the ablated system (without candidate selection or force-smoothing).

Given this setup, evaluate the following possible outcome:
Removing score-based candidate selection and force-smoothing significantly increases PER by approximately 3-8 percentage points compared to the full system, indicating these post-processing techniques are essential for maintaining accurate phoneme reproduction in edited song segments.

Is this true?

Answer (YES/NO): YES